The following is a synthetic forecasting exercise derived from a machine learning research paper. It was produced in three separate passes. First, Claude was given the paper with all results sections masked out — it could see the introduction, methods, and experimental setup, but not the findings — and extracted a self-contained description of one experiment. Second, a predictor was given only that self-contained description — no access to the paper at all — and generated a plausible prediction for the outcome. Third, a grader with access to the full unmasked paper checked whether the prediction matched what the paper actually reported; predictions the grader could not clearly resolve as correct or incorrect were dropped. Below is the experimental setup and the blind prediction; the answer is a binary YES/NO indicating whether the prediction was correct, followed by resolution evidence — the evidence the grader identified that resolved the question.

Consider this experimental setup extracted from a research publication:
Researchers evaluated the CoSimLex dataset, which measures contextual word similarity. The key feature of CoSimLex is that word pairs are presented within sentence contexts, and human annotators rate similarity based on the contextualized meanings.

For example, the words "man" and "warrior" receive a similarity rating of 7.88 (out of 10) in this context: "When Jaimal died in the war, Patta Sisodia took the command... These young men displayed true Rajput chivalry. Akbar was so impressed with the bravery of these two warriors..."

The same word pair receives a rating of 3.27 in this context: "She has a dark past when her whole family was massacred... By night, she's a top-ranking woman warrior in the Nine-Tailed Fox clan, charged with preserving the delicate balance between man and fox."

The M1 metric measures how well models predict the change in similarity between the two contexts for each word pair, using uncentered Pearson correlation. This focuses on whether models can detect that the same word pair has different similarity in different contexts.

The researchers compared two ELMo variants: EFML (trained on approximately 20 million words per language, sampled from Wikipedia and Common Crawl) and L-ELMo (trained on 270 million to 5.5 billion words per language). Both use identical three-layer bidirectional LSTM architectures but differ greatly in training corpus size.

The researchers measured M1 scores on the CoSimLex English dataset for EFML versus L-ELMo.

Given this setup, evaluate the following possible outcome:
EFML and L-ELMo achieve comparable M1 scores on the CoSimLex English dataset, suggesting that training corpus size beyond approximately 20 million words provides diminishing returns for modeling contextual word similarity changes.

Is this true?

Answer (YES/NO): YES